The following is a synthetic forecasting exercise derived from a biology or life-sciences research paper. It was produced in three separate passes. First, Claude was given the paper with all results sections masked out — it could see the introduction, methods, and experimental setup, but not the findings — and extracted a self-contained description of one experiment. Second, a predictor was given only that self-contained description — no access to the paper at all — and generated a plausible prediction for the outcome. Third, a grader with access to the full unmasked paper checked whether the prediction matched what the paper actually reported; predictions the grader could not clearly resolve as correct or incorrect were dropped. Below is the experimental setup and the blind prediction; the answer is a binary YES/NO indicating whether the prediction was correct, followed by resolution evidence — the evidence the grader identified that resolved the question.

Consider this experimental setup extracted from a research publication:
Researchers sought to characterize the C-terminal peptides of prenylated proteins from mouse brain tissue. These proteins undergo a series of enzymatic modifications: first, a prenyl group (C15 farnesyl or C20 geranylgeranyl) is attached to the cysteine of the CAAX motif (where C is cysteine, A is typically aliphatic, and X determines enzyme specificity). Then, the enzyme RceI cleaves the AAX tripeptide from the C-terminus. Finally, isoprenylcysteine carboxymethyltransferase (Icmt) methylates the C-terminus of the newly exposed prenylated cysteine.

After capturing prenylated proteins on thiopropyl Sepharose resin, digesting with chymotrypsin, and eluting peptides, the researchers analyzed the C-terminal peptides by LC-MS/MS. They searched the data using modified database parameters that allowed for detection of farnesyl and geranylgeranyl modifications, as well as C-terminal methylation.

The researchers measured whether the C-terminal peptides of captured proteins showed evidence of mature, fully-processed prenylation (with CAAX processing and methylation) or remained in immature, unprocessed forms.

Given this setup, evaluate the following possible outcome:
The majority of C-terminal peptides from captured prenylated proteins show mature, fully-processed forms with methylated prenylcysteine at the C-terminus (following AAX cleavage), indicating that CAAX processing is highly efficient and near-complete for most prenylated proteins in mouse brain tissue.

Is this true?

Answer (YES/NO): NO